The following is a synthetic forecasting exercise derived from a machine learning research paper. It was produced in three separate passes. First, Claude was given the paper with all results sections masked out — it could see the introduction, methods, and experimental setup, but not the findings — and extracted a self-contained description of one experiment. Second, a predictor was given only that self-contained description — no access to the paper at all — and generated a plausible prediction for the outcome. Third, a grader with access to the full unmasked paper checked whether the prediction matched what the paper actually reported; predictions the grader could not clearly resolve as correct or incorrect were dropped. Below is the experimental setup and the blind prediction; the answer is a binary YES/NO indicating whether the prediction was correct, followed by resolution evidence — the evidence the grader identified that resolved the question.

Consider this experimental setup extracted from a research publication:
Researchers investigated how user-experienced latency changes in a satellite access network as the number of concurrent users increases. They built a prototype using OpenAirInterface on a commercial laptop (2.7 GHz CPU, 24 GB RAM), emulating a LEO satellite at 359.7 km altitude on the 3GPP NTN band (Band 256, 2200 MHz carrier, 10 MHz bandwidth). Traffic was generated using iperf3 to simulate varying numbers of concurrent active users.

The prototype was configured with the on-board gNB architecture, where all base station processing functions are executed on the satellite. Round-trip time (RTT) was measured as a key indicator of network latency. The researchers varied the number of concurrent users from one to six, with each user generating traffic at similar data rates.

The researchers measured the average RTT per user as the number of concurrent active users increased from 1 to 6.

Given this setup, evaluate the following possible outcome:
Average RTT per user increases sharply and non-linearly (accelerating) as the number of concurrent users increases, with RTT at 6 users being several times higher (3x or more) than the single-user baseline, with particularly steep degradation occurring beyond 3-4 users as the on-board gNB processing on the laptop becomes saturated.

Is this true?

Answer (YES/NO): YES